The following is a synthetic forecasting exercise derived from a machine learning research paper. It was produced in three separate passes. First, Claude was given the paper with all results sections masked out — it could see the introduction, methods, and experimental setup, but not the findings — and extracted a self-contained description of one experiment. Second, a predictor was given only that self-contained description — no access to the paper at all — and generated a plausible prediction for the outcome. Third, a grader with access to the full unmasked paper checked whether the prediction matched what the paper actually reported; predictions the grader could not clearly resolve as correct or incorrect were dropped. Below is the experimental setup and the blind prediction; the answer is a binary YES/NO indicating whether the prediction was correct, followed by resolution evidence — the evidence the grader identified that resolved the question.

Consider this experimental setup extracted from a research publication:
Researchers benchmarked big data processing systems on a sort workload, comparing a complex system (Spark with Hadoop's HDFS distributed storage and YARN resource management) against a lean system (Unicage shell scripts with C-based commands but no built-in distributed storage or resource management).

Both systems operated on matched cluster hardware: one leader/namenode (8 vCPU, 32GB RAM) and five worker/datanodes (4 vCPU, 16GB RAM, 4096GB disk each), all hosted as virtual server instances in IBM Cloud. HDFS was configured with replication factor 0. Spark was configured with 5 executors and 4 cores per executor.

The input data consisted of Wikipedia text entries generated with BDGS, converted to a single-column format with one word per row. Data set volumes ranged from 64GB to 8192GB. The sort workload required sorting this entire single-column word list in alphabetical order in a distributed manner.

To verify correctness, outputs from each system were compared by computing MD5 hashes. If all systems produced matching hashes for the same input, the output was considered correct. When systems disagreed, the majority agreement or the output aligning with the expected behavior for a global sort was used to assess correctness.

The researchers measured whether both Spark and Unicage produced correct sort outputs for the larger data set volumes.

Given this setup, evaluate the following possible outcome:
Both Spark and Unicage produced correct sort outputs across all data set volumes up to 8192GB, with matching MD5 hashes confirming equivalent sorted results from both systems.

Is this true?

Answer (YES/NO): NO